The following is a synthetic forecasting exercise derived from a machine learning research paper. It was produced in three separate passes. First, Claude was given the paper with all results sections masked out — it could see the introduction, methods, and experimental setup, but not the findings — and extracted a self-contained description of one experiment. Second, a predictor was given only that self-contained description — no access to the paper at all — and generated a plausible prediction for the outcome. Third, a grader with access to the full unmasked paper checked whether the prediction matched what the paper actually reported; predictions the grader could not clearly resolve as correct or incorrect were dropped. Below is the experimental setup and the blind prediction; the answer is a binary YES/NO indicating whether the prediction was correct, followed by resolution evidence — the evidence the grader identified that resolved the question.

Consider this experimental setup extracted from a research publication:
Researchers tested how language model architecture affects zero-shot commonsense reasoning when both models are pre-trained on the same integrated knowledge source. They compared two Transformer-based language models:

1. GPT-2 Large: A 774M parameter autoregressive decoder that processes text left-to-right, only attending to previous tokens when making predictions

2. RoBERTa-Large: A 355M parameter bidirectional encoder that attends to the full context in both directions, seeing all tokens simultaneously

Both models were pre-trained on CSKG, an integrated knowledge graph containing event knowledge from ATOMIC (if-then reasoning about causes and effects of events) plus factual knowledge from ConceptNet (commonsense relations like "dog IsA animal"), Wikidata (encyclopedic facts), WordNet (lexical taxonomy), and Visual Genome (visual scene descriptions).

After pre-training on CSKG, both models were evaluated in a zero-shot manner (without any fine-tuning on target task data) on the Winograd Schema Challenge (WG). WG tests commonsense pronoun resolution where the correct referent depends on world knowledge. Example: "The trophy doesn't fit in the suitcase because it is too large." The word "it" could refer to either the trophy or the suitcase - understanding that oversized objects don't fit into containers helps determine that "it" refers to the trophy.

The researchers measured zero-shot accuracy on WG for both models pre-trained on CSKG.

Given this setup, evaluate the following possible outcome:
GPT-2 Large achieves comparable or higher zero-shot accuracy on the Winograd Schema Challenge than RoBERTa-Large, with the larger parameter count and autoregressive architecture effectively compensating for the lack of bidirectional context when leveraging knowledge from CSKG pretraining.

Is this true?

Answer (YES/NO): NO